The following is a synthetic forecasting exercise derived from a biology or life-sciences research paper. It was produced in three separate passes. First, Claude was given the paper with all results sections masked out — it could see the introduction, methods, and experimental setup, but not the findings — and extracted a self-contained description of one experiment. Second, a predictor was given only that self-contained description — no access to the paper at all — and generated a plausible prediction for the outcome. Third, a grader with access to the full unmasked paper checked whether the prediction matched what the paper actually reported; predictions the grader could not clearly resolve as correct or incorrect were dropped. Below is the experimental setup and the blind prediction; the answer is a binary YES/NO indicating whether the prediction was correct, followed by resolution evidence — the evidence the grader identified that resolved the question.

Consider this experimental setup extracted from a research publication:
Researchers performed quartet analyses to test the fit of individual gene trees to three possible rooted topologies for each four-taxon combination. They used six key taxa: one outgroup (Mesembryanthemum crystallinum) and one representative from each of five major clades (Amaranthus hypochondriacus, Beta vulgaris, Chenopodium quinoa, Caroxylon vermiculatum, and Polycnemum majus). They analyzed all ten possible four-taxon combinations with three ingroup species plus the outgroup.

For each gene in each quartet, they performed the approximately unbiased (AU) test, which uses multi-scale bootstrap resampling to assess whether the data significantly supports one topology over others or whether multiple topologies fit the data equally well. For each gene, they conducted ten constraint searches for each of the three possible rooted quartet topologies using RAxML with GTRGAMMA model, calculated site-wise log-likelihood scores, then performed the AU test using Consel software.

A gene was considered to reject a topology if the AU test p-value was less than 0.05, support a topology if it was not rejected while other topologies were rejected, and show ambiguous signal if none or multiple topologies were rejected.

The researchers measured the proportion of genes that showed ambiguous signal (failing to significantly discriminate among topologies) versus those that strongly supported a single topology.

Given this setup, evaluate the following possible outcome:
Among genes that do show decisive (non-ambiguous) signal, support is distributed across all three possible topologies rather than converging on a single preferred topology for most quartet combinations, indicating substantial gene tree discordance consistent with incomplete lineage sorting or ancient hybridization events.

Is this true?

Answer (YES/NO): YES